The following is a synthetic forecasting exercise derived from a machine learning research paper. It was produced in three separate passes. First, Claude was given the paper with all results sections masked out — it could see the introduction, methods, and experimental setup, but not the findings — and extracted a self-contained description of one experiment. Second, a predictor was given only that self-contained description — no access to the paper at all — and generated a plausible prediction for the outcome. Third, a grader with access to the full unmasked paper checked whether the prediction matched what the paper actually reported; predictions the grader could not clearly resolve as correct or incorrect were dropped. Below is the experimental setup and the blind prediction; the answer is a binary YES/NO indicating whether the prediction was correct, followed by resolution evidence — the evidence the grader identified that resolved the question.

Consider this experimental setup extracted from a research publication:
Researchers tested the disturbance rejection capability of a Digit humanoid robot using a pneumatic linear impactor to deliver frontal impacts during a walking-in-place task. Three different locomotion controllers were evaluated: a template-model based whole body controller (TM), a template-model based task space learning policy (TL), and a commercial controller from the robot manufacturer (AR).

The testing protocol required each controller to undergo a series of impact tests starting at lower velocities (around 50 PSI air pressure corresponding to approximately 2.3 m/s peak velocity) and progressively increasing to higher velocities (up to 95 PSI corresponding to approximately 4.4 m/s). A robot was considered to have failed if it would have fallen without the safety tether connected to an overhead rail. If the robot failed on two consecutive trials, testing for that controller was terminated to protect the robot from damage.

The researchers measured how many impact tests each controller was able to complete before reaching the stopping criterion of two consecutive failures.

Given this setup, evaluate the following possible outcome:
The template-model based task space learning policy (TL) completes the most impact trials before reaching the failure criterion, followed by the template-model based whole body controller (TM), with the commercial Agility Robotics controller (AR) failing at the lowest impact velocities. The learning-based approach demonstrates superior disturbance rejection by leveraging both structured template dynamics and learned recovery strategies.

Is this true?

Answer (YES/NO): NO